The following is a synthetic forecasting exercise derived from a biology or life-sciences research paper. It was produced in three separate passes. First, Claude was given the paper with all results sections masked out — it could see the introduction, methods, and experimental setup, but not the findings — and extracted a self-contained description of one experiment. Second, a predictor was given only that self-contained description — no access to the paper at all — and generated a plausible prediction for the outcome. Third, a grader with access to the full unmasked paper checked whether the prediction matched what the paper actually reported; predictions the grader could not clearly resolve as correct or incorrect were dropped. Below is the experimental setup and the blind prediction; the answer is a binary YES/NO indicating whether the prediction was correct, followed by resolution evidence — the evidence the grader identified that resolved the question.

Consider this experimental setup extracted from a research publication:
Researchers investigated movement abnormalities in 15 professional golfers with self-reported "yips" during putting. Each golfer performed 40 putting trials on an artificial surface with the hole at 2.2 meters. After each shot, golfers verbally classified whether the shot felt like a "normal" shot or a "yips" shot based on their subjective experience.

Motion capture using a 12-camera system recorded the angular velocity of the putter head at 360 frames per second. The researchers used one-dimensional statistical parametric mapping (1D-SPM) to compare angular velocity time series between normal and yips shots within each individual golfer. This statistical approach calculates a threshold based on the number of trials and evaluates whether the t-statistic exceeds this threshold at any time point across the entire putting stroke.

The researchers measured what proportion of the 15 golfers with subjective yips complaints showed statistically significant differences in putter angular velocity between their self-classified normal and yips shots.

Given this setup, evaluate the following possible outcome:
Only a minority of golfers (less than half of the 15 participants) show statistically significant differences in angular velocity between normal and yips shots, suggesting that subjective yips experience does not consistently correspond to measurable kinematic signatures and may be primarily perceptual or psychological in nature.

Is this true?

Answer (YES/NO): NO